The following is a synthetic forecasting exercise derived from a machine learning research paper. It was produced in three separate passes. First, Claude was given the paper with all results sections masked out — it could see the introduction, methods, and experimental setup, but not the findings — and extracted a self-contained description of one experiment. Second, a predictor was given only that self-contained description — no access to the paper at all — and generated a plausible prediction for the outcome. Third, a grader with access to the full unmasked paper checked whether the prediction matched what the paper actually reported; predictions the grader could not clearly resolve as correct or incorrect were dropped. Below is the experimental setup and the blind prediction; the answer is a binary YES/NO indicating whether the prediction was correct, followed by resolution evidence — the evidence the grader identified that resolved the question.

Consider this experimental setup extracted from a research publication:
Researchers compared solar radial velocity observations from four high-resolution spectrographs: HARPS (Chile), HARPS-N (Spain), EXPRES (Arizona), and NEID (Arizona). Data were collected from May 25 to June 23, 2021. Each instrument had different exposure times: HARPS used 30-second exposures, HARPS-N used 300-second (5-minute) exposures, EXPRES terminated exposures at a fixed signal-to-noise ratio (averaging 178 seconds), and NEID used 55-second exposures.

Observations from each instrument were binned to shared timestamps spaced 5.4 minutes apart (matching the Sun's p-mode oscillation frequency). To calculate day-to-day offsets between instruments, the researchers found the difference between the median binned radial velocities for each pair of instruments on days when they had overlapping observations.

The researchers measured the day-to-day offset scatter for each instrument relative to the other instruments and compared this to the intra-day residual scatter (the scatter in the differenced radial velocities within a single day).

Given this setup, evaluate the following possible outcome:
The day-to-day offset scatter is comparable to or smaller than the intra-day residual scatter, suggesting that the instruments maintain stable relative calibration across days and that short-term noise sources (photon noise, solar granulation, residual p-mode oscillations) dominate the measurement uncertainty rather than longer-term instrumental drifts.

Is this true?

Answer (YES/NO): NO